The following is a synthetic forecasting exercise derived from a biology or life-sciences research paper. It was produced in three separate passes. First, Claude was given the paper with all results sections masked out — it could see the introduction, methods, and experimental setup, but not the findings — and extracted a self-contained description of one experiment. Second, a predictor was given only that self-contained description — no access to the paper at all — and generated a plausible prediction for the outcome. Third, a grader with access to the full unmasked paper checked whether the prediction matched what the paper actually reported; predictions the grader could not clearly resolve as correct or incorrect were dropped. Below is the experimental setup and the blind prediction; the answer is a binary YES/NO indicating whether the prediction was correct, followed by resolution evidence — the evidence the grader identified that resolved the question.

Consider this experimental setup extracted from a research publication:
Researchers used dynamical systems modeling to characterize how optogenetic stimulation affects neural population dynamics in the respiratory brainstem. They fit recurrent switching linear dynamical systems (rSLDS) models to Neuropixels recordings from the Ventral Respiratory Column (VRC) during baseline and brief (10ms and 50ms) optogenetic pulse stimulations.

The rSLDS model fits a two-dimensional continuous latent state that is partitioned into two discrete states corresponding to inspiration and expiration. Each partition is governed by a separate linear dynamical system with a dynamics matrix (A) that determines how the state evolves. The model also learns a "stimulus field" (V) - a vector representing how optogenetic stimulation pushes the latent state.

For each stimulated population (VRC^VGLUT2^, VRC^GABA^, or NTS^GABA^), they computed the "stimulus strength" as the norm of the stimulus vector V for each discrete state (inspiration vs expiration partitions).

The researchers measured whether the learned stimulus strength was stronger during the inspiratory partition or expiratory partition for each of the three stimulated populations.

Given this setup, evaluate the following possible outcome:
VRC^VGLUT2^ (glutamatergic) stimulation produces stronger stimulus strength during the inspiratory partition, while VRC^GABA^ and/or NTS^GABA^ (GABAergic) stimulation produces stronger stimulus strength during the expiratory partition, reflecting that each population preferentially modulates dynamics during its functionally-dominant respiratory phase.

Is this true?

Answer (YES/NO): NO